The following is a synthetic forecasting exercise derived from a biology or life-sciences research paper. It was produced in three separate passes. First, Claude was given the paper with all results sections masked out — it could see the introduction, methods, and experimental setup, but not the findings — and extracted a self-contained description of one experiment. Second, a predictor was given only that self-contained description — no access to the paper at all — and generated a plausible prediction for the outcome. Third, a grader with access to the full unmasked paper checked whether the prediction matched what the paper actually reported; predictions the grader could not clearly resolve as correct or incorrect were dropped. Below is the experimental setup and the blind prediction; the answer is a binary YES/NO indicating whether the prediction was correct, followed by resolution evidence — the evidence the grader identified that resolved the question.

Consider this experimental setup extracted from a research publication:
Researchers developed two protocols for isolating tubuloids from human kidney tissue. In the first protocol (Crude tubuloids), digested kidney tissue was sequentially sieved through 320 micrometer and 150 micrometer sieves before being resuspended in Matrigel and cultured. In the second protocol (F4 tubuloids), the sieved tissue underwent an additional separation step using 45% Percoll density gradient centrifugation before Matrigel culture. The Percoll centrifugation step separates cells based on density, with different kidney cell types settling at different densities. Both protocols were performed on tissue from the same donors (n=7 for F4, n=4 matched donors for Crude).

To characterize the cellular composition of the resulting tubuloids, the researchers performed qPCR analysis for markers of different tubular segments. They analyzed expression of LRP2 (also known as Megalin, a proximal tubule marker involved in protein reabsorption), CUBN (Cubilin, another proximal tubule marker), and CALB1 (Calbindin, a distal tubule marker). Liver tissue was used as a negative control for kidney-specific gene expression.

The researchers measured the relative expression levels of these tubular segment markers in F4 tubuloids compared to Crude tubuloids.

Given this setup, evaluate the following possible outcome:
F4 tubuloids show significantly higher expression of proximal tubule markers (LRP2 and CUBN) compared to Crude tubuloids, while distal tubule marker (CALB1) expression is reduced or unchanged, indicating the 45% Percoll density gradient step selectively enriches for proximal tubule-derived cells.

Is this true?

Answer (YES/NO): NO